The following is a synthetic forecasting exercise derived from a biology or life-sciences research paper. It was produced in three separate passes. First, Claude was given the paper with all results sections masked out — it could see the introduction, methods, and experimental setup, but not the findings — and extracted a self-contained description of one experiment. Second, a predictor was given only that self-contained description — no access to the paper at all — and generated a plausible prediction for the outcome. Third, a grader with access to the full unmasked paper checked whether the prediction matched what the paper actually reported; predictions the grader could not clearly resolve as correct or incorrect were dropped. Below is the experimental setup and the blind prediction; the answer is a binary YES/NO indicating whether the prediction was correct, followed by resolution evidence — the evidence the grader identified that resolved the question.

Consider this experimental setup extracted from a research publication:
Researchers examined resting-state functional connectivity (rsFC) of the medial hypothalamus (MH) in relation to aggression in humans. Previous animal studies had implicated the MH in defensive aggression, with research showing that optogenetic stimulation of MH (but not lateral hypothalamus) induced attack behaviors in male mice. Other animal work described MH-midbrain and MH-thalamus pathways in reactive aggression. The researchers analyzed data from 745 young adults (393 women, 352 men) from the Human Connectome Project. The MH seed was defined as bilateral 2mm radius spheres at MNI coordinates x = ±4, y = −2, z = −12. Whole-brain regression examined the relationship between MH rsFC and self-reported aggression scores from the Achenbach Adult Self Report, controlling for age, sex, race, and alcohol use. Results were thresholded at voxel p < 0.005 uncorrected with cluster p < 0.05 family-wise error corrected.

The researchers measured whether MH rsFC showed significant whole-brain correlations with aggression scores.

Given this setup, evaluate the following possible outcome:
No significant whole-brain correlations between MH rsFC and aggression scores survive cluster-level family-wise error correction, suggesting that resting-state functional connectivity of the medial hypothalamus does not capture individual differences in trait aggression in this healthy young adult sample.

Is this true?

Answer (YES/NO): YES